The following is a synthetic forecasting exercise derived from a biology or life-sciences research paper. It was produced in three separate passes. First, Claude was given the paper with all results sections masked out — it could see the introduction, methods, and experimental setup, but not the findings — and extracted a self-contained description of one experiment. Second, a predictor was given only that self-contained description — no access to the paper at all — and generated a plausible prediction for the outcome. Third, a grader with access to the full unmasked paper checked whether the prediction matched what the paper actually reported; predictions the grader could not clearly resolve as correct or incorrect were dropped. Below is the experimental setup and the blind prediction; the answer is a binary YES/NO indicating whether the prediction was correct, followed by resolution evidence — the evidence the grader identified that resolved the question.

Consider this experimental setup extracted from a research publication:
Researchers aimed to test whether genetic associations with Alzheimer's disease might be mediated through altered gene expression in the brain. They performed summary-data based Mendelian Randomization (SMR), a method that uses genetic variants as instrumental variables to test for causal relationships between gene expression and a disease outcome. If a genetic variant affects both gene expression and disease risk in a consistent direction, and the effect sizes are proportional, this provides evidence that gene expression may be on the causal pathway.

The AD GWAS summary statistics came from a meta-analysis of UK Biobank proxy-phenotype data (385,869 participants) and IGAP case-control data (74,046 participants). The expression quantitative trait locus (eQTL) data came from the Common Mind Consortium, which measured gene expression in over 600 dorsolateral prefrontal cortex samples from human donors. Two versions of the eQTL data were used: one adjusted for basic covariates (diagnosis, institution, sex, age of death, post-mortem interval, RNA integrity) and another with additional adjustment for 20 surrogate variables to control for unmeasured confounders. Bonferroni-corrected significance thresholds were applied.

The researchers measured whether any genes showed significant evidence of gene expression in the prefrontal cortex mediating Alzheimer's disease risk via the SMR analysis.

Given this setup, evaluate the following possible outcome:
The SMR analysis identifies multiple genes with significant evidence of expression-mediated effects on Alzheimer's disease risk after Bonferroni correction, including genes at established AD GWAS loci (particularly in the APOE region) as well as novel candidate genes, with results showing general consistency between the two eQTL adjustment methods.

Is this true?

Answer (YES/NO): NO